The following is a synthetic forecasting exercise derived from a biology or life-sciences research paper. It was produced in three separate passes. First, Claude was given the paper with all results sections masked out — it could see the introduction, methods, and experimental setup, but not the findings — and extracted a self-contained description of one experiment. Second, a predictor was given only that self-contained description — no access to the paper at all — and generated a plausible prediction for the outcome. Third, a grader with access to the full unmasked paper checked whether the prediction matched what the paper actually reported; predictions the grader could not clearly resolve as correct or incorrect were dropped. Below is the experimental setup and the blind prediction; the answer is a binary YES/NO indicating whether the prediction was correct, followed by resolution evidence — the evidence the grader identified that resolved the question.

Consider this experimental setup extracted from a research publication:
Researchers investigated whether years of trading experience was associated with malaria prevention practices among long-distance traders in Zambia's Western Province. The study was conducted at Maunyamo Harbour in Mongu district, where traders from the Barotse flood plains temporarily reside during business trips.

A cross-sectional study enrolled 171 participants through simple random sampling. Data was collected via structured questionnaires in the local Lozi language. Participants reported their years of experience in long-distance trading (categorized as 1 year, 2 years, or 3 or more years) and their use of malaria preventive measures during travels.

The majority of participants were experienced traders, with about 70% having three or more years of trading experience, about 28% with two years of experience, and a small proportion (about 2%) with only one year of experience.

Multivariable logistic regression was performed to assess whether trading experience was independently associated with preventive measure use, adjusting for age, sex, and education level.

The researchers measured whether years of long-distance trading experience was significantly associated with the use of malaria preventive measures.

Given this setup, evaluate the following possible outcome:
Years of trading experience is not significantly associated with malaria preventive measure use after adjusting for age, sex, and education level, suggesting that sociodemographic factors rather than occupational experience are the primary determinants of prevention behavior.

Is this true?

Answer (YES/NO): YES